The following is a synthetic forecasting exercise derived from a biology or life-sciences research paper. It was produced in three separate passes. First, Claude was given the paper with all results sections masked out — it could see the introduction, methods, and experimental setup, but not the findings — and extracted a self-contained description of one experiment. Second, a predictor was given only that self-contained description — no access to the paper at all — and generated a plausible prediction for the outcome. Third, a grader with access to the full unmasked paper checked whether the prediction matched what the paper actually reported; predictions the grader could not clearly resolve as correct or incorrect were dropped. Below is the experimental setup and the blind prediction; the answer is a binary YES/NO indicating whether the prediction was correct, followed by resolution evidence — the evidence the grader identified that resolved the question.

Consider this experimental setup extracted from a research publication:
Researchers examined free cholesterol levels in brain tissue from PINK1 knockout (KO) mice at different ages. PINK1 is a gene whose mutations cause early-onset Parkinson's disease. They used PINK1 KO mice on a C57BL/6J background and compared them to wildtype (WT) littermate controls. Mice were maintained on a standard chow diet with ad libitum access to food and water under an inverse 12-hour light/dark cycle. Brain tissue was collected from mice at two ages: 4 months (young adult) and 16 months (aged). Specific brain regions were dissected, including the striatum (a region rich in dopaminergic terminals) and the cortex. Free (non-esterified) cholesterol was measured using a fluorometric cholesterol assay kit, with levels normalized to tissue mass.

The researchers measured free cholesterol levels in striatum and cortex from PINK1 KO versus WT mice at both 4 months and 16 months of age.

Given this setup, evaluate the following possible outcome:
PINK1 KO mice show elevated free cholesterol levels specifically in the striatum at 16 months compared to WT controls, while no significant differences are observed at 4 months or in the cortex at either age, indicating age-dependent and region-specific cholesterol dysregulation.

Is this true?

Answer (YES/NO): NO